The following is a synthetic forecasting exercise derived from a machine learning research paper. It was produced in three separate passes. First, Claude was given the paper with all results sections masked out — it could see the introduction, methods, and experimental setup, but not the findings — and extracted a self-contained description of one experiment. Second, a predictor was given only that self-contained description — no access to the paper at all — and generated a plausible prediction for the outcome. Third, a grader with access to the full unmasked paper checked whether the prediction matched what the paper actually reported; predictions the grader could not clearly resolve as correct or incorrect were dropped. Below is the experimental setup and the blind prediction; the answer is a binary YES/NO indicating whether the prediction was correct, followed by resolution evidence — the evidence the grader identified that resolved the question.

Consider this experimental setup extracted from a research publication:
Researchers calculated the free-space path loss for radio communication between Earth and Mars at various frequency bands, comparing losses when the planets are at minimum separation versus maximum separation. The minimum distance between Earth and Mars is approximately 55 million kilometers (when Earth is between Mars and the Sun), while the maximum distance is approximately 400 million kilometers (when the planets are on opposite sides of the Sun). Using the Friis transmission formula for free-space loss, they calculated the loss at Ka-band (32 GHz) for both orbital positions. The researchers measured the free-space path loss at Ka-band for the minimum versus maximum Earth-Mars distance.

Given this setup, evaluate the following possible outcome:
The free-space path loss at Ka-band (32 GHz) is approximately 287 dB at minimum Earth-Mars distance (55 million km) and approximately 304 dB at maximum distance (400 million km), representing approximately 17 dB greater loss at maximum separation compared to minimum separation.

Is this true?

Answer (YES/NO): NO